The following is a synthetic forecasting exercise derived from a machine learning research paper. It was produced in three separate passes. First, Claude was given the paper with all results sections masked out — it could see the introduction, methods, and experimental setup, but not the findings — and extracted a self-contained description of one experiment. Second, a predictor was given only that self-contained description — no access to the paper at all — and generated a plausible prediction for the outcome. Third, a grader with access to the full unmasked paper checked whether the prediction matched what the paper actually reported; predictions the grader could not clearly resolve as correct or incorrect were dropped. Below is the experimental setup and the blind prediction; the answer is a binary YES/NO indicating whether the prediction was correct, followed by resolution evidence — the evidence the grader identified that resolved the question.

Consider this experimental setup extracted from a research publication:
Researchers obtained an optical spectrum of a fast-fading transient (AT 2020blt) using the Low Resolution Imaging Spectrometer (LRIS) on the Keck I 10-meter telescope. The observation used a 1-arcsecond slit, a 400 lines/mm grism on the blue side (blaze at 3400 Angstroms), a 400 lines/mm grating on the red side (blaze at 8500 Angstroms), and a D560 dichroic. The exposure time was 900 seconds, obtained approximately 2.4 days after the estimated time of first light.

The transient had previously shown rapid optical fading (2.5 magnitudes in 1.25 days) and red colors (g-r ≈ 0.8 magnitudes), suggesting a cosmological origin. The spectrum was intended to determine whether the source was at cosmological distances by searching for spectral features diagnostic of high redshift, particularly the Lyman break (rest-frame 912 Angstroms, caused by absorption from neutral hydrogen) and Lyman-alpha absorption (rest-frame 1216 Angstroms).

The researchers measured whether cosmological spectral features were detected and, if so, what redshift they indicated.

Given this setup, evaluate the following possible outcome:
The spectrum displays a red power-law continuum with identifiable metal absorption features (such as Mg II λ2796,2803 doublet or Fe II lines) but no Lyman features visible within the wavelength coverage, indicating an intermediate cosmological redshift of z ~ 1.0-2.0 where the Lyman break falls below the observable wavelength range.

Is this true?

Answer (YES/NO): NO